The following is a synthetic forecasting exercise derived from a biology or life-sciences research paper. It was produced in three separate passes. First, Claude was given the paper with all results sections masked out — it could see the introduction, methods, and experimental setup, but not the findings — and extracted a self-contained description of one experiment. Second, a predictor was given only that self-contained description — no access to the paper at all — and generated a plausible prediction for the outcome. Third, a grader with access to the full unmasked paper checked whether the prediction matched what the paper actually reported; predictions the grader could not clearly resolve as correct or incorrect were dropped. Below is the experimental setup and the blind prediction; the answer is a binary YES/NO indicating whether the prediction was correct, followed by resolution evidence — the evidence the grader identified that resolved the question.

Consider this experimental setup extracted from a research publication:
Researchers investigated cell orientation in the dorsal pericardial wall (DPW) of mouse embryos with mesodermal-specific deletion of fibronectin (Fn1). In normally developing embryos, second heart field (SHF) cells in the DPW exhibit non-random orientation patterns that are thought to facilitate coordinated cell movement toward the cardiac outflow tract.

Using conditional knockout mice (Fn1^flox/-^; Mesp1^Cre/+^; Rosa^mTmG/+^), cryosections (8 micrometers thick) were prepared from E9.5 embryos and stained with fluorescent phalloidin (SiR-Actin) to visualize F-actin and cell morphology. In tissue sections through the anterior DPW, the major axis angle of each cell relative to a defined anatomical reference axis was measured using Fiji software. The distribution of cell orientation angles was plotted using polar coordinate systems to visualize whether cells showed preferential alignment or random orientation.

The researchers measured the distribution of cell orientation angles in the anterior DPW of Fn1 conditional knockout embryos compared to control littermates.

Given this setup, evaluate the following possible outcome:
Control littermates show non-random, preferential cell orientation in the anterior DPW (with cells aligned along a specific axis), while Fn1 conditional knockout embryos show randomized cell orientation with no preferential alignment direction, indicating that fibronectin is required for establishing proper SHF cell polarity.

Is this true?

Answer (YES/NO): YES